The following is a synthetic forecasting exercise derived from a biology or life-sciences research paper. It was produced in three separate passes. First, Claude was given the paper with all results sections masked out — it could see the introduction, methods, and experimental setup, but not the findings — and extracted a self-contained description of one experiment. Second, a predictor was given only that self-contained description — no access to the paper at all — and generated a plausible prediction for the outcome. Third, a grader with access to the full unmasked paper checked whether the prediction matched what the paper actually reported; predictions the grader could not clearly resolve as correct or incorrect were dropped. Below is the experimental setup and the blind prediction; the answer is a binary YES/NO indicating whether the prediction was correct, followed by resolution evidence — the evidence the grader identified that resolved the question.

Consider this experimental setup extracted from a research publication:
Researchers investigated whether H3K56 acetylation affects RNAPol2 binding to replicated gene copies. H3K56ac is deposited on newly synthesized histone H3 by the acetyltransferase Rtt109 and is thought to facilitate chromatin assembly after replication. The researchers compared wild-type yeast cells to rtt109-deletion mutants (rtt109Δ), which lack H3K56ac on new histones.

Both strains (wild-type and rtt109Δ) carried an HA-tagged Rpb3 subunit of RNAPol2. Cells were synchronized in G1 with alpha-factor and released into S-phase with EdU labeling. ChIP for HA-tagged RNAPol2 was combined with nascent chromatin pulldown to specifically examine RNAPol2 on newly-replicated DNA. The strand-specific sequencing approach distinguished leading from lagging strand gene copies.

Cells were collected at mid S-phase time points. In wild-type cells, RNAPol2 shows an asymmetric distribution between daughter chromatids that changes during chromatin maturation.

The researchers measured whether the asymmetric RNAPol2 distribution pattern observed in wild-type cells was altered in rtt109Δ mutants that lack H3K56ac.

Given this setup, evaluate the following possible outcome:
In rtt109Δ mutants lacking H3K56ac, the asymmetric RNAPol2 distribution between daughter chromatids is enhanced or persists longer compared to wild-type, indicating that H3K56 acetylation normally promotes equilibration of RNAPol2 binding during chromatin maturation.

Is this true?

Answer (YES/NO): NO